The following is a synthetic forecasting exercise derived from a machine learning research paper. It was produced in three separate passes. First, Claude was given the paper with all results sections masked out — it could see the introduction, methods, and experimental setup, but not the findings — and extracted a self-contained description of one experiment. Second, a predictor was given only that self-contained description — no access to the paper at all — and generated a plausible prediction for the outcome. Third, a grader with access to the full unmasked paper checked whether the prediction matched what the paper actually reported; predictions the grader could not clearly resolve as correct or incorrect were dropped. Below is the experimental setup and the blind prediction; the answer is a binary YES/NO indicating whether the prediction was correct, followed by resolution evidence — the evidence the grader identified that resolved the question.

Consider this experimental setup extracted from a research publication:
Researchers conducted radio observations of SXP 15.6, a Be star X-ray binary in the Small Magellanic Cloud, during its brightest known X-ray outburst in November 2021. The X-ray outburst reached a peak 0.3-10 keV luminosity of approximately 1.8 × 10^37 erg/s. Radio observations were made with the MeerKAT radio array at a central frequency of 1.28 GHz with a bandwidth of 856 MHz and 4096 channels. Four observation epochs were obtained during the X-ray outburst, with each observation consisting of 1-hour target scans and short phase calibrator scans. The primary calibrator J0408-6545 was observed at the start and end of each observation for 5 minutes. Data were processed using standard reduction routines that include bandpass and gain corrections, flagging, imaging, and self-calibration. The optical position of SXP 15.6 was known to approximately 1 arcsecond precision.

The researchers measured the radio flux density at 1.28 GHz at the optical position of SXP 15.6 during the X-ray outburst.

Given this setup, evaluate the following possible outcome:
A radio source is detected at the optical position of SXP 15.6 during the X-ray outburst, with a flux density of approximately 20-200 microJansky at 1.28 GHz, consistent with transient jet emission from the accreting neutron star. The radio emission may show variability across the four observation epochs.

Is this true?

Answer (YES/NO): NO